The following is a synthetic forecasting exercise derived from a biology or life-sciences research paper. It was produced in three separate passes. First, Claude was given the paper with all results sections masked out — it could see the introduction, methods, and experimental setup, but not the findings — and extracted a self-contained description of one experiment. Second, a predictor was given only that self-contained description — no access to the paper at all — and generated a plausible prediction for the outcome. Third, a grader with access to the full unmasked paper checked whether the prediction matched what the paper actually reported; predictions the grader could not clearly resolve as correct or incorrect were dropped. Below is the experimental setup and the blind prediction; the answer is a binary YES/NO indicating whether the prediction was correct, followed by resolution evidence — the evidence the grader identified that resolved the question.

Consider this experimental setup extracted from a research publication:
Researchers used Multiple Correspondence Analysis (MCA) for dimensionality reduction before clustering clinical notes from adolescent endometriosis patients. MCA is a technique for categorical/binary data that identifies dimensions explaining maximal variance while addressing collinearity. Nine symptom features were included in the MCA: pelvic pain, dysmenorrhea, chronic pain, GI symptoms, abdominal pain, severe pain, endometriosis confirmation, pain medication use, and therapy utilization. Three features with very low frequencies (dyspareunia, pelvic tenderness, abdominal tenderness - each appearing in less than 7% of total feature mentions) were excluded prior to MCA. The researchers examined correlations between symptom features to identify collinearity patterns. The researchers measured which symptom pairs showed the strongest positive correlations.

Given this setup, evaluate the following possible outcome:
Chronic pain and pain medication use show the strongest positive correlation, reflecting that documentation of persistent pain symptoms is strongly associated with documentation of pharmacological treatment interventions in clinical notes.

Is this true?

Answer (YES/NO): NO